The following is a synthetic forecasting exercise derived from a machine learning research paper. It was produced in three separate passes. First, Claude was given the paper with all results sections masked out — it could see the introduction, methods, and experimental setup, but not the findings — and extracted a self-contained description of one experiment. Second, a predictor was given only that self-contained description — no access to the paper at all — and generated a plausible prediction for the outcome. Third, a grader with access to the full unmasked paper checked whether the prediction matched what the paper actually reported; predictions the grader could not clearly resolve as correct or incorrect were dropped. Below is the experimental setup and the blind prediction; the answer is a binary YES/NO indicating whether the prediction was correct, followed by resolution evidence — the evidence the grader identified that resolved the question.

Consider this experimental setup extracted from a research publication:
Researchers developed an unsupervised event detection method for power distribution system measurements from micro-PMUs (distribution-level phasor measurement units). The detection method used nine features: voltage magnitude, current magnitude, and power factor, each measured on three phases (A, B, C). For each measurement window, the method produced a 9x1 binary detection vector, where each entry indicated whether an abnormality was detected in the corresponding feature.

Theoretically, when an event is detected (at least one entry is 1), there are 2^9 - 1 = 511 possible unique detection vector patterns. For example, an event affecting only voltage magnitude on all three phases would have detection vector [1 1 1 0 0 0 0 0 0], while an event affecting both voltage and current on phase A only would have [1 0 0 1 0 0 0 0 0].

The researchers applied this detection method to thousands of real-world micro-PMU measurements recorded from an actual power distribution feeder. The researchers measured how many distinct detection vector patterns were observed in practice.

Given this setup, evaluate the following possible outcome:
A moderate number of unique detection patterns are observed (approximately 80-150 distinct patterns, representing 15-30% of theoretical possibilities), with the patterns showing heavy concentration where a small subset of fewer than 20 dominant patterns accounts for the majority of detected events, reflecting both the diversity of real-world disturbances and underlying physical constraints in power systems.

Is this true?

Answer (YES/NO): NO